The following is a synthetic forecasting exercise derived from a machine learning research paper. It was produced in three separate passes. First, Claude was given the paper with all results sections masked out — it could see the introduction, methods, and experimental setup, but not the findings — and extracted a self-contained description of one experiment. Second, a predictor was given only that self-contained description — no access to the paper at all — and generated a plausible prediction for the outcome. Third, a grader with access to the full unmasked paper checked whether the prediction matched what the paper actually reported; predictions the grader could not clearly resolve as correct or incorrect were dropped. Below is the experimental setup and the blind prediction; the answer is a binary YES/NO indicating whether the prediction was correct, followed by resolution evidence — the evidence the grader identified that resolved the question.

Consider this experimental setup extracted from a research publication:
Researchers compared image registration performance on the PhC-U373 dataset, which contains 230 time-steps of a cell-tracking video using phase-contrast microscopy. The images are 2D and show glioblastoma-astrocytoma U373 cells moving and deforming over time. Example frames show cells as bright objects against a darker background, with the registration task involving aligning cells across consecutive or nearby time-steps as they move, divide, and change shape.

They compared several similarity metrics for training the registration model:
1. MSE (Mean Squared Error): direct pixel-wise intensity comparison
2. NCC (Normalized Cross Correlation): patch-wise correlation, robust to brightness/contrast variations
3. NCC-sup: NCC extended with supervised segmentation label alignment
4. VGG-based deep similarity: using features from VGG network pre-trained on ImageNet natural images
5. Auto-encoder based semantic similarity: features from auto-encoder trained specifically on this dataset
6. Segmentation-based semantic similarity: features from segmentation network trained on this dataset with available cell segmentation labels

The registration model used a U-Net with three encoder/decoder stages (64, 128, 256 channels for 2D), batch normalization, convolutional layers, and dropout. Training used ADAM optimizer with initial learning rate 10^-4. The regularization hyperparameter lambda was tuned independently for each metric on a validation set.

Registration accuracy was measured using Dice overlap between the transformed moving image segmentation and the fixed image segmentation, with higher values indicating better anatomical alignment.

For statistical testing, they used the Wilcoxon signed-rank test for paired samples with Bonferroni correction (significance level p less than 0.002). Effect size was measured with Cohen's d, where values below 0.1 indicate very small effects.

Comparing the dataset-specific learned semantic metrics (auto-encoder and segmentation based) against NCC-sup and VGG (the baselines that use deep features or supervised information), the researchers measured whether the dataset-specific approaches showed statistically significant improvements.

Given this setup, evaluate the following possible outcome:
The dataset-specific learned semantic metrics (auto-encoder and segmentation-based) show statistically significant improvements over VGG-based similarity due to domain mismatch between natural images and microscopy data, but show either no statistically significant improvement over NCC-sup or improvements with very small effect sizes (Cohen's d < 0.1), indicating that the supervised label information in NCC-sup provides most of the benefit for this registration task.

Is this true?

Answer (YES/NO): NO